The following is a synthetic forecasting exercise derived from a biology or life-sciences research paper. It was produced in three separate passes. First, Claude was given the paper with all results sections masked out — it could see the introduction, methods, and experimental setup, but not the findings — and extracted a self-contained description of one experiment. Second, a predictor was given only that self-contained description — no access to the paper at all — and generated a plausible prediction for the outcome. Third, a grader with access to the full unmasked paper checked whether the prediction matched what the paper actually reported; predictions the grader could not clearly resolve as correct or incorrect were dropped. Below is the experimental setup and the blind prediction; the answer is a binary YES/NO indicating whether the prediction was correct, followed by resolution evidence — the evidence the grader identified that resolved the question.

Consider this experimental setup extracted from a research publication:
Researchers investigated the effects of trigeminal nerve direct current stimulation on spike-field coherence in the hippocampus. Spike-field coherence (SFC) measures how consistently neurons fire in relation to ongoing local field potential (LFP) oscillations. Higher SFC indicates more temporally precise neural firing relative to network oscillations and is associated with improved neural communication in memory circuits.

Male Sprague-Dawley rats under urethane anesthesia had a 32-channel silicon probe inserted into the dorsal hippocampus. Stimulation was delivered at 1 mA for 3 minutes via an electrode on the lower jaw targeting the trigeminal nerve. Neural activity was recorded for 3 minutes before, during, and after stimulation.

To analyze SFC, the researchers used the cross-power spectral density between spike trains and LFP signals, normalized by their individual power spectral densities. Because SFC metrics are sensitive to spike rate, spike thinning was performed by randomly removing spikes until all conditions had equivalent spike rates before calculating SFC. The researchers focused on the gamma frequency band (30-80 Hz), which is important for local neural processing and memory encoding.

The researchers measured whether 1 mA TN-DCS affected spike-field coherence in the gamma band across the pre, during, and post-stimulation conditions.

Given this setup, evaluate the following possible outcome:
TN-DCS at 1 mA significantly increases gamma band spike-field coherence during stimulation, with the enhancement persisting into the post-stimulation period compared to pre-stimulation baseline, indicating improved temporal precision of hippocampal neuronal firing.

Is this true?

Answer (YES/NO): NO